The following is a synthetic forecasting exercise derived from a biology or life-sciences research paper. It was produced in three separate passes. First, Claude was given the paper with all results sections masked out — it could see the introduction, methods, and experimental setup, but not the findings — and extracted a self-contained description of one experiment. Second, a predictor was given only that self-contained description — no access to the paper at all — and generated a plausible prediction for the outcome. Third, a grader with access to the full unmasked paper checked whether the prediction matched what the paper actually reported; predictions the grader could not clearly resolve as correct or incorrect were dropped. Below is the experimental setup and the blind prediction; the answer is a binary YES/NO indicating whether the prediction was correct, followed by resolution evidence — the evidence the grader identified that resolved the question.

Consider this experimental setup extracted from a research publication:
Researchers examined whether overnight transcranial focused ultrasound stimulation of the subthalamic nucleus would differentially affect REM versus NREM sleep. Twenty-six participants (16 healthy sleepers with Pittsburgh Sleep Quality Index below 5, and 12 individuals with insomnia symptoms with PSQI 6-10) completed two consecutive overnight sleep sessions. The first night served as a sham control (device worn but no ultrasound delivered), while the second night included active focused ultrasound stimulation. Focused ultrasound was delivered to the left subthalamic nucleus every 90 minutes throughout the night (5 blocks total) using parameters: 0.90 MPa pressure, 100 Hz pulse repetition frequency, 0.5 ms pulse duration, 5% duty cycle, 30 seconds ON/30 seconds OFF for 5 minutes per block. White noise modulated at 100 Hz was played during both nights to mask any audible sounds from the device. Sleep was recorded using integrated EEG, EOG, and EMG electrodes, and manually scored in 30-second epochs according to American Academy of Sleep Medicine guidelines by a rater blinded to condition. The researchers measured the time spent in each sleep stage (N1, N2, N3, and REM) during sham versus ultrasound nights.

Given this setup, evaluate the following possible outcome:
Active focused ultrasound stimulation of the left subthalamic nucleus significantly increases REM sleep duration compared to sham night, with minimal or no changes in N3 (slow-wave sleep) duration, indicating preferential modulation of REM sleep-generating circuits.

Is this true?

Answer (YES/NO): YES